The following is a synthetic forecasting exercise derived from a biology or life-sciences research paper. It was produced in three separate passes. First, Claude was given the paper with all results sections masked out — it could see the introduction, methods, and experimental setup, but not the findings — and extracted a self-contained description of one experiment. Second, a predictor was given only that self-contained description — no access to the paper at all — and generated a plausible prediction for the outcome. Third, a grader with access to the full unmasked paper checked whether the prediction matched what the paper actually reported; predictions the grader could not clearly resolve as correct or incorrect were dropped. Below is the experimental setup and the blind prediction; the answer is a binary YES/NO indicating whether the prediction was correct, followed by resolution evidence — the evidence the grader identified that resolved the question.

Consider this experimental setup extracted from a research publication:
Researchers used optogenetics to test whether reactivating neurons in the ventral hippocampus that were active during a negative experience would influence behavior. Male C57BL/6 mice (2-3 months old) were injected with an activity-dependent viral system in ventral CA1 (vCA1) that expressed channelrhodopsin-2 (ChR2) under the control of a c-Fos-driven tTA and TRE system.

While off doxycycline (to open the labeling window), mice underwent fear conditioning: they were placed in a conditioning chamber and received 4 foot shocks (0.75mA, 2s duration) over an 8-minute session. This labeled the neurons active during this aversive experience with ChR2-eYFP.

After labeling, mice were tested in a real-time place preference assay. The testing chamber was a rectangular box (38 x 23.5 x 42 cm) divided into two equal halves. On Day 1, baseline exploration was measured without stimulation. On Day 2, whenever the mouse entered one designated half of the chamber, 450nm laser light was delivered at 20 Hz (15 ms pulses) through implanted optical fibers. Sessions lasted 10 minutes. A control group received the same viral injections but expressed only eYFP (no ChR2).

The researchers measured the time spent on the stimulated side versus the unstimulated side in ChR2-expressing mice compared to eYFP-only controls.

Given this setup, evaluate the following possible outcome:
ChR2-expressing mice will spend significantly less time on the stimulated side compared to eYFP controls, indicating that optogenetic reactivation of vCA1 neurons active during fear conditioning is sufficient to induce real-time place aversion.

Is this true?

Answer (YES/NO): NO